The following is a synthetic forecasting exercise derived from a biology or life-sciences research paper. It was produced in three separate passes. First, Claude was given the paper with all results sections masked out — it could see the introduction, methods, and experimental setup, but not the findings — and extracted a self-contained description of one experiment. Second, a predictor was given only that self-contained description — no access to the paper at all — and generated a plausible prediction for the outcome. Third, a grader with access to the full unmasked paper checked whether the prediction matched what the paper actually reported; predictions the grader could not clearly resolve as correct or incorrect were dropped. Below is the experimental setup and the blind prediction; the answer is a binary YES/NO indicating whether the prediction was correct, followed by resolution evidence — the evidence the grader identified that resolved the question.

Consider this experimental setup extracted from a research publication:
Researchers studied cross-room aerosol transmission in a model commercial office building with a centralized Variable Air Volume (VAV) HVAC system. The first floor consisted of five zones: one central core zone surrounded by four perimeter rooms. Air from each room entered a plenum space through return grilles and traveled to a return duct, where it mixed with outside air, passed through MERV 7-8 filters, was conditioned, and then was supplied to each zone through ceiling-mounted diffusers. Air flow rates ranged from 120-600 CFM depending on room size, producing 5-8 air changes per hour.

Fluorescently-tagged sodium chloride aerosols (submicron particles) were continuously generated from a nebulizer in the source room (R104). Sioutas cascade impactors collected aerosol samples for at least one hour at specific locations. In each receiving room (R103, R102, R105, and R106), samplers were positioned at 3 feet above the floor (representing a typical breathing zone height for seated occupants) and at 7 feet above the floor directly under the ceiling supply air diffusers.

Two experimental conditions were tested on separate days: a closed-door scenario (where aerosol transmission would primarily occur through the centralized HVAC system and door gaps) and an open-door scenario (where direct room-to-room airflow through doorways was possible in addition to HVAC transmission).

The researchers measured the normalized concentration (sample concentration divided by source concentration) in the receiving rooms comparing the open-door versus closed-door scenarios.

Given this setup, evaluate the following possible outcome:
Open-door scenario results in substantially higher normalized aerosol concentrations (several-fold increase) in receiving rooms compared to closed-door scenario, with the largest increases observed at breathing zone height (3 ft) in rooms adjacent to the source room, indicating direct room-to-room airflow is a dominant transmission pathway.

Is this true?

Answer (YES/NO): NO